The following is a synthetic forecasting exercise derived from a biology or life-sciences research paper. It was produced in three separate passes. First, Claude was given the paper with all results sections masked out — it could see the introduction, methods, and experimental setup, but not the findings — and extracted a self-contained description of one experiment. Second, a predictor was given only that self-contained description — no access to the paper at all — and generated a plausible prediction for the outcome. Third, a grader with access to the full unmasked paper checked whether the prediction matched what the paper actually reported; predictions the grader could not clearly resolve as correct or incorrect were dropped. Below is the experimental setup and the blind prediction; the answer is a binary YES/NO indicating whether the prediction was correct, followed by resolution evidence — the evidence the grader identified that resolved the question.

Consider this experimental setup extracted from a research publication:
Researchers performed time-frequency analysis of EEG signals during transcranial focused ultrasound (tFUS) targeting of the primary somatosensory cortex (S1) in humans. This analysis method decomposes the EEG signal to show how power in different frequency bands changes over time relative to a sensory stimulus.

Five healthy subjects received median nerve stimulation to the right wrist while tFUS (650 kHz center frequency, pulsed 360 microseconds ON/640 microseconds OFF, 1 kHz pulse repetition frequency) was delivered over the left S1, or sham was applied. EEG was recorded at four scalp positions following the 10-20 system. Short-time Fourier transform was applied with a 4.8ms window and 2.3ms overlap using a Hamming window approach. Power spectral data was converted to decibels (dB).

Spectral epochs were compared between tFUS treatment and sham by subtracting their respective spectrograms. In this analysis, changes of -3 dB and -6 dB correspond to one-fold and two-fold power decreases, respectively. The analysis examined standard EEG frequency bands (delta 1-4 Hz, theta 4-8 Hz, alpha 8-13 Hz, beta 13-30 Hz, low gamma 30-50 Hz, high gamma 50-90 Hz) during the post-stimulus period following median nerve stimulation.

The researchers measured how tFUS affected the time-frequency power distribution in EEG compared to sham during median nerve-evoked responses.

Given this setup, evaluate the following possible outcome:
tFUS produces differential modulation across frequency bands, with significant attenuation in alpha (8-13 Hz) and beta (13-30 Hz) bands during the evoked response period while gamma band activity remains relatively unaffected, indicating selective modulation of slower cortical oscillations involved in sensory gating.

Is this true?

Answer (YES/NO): NO